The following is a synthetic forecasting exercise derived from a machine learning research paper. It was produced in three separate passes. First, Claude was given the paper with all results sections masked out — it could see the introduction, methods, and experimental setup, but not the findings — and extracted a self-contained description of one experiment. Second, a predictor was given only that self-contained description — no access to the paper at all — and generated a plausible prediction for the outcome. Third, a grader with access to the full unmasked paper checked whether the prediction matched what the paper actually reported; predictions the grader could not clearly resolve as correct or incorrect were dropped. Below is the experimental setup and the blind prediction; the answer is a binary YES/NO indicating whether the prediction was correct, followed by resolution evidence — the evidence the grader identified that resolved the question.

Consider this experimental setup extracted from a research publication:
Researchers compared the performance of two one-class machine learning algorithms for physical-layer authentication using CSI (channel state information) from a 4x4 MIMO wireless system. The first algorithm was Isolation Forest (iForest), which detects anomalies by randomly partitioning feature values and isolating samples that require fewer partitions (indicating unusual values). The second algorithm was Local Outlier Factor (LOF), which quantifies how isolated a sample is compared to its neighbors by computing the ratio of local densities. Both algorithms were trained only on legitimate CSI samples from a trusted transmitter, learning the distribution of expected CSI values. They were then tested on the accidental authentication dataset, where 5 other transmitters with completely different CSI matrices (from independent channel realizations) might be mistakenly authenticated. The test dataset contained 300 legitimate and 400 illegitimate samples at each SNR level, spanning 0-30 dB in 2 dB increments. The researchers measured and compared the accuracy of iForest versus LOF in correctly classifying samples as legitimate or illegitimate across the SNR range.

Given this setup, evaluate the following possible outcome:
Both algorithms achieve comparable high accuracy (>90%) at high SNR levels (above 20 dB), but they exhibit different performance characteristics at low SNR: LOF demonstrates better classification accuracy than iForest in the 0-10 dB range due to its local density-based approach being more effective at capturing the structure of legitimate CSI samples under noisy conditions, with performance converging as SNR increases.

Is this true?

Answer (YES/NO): NO